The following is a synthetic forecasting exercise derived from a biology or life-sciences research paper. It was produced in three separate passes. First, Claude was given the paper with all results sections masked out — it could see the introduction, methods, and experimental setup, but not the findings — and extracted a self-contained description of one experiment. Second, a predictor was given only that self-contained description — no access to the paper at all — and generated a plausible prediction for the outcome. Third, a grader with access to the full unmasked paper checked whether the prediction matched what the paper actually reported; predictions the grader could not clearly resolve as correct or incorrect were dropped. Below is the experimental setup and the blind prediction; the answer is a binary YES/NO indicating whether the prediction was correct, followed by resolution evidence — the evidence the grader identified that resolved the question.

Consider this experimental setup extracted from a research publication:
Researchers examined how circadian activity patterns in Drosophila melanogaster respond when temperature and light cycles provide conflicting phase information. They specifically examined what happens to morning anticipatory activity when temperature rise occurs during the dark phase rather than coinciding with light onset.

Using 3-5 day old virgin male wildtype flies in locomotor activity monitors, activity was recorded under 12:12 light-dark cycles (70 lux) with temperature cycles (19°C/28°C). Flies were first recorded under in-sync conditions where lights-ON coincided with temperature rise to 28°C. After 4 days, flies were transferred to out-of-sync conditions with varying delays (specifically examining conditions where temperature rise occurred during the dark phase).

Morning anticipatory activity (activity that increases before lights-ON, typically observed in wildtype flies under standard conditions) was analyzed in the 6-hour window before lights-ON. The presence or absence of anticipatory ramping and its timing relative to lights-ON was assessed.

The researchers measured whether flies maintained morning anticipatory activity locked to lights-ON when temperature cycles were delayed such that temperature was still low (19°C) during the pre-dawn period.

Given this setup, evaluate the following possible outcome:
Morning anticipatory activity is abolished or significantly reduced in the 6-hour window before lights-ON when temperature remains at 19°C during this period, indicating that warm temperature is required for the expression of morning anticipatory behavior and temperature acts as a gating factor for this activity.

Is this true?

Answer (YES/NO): NO